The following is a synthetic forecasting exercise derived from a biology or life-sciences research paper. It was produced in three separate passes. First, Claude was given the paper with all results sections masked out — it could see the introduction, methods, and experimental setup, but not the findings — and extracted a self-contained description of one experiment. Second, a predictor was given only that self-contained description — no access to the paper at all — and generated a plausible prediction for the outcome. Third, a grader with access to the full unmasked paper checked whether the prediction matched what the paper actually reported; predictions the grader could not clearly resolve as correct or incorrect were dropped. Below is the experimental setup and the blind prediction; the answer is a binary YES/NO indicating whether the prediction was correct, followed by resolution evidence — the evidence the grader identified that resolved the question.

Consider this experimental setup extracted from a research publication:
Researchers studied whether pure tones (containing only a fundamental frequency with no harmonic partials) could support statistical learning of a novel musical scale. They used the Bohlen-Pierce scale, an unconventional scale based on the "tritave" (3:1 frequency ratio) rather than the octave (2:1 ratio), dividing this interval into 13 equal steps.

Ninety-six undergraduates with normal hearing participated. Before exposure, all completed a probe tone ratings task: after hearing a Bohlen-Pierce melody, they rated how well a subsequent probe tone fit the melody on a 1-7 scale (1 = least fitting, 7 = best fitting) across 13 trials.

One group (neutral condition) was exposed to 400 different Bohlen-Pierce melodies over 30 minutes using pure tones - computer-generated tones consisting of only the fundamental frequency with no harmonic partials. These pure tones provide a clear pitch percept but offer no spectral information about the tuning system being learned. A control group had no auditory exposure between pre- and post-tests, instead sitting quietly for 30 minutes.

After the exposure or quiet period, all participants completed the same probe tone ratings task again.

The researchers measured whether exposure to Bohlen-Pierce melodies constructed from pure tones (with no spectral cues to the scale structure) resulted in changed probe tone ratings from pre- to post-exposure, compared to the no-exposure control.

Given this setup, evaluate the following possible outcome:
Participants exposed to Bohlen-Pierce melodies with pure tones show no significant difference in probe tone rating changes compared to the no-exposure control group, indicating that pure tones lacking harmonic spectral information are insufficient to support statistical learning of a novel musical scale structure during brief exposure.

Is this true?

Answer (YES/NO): NO